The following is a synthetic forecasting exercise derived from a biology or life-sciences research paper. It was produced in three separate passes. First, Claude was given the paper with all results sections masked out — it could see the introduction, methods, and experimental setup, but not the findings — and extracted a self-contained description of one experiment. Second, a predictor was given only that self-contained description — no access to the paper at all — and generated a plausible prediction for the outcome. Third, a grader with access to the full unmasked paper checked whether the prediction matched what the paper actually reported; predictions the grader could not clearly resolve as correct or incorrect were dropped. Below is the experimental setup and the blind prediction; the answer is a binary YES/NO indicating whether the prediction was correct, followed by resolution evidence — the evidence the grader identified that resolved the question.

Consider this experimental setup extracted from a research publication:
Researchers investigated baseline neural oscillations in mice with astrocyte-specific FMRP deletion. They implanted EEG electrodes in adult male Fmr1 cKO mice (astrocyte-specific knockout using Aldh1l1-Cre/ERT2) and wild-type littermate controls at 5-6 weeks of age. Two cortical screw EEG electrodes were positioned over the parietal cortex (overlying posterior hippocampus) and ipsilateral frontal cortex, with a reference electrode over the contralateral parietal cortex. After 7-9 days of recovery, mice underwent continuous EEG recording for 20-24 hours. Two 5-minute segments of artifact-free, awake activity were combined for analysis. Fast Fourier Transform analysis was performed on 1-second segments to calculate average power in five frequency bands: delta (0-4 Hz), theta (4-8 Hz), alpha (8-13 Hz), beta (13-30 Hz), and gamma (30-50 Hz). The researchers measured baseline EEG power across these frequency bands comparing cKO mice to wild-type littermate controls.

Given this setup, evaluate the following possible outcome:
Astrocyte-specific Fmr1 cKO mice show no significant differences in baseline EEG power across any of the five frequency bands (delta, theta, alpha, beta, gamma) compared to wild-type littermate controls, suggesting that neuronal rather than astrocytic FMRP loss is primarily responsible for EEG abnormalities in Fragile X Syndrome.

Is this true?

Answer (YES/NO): YES